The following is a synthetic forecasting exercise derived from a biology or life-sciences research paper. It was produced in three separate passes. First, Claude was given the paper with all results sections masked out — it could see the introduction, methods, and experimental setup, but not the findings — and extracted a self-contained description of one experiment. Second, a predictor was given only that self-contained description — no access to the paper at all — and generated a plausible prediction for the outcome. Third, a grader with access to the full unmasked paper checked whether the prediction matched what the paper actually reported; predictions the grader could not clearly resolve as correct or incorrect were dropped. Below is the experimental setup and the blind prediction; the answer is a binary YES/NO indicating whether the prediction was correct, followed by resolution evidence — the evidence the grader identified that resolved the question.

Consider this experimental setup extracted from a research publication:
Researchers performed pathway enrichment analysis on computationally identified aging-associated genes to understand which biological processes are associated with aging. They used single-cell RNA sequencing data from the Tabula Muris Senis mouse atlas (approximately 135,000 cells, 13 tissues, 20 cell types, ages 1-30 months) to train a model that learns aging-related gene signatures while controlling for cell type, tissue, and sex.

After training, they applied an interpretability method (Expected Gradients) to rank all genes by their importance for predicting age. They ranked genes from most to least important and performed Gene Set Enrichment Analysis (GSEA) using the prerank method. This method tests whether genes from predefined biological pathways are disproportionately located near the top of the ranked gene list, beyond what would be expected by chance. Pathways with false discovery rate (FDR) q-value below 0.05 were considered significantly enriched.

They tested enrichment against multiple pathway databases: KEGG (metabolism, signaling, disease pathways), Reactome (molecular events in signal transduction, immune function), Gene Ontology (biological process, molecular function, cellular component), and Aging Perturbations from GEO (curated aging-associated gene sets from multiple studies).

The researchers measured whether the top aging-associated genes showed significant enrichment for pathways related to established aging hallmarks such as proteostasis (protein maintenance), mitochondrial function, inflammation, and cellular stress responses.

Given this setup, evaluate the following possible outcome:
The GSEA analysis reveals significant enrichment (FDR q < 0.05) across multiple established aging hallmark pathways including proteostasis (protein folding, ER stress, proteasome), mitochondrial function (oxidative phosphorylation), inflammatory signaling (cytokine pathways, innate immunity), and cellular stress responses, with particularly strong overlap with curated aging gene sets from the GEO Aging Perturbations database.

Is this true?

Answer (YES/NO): NO